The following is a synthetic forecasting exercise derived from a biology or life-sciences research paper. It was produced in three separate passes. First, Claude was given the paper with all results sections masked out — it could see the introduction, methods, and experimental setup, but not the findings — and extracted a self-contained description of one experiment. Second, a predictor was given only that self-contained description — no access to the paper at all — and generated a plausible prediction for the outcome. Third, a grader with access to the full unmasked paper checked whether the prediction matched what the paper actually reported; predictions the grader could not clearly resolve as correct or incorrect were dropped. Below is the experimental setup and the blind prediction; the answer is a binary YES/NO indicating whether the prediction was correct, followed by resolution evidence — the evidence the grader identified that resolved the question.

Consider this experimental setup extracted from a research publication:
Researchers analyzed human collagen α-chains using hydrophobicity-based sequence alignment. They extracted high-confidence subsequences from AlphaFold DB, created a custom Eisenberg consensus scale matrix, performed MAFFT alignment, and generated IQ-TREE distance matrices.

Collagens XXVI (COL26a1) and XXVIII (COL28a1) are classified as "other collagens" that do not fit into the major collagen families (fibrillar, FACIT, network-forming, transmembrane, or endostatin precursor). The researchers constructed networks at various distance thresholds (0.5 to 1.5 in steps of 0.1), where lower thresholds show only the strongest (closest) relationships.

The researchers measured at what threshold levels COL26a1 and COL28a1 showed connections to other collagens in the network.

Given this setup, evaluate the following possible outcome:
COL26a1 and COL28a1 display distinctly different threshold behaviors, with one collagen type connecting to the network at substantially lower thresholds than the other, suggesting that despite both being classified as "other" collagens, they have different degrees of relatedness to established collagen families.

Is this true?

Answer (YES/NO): NO